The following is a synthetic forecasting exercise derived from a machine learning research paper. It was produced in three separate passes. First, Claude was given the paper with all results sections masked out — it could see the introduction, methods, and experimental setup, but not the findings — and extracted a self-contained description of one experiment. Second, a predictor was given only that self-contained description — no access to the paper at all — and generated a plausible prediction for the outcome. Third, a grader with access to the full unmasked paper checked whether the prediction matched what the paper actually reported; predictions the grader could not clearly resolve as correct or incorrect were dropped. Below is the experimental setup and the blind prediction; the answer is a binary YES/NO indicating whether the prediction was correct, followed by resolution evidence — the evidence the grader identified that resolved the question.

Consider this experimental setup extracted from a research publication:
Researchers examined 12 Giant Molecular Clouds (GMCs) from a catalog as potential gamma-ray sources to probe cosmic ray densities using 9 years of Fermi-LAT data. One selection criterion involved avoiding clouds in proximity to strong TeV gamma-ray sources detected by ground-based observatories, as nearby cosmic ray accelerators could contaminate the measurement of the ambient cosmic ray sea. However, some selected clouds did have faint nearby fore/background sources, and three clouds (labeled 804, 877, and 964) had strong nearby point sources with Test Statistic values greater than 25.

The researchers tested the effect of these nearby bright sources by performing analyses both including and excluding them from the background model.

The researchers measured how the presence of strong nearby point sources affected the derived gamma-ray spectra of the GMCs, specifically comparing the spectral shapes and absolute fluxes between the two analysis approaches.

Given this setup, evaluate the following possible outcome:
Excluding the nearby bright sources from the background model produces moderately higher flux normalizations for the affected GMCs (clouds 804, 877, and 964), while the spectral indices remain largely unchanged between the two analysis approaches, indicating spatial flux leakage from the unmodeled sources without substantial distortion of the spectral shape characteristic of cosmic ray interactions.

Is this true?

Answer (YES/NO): NO